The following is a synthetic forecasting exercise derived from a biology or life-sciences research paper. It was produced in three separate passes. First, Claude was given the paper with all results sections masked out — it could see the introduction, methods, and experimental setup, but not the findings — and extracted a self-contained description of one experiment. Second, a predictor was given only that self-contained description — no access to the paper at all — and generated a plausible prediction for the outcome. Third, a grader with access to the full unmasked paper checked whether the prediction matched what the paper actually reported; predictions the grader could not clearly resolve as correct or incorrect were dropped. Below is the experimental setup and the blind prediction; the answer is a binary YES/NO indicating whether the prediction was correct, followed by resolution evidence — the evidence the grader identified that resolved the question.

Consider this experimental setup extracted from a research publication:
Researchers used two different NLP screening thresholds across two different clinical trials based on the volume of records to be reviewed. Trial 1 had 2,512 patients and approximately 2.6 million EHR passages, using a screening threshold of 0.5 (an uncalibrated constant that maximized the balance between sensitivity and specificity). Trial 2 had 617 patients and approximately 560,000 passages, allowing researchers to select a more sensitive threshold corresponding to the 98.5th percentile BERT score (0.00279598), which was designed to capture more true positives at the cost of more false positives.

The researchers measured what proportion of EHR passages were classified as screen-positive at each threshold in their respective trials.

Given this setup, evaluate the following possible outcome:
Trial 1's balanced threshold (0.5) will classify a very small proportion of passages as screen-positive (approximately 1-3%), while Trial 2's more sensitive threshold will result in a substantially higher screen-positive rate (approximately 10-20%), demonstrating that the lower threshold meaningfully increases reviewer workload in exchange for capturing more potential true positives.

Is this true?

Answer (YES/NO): NO